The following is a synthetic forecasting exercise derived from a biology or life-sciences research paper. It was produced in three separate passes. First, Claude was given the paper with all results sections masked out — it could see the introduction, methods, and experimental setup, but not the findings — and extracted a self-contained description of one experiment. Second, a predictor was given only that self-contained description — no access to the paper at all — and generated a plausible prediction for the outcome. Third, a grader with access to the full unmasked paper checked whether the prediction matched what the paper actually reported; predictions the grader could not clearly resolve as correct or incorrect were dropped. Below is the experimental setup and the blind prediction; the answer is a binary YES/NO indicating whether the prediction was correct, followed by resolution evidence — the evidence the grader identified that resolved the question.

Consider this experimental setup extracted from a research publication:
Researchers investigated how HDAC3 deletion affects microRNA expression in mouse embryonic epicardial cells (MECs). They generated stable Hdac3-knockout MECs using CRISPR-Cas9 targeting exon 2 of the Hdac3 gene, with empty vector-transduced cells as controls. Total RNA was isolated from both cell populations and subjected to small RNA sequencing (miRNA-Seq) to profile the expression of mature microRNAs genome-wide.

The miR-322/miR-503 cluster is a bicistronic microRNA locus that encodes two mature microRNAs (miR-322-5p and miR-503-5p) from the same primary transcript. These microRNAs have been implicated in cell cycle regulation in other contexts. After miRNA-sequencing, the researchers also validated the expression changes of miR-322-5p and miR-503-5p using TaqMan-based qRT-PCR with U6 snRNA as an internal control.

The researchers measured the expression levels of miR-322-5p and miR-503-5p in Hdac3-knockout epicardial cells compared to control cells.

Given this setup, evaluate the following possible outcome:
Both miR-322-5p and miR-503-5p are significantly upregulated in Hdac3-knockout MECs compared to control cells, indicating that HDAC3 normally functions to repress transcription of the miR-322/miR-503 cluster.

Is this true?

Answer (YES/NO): YES